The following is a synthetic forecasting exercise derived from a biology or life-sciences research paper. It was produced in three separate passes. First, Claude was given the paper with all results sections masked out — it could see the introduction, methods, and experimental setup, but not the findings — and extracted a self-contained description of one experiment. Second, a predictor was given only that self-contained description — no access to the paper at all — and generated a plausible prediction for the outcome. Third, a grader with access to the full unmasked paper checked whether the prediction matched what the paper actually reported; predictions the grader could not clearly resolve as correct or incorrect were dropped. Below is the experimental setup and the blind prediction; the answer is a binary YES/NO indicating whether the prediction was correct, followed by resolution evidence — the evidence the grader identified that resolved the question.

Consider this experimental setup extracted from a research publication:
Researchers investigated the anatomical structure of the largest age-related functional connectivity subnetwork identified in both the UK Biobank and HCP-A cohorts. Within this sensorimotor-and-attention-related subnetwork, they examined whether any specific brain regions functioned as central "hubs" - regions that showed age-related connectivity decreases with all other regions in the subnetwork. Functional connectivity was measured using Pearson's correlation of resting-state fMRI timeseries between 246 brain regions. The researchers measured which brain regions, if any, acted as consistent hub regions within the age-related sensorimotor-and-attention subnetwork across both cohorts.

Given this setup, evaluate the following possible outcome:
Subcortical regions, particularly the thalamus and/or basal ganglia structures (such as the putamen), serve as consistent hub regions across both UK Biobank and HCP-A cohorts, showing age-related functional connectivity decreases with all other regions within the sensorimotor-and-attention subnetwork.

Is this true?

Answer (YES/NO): NO